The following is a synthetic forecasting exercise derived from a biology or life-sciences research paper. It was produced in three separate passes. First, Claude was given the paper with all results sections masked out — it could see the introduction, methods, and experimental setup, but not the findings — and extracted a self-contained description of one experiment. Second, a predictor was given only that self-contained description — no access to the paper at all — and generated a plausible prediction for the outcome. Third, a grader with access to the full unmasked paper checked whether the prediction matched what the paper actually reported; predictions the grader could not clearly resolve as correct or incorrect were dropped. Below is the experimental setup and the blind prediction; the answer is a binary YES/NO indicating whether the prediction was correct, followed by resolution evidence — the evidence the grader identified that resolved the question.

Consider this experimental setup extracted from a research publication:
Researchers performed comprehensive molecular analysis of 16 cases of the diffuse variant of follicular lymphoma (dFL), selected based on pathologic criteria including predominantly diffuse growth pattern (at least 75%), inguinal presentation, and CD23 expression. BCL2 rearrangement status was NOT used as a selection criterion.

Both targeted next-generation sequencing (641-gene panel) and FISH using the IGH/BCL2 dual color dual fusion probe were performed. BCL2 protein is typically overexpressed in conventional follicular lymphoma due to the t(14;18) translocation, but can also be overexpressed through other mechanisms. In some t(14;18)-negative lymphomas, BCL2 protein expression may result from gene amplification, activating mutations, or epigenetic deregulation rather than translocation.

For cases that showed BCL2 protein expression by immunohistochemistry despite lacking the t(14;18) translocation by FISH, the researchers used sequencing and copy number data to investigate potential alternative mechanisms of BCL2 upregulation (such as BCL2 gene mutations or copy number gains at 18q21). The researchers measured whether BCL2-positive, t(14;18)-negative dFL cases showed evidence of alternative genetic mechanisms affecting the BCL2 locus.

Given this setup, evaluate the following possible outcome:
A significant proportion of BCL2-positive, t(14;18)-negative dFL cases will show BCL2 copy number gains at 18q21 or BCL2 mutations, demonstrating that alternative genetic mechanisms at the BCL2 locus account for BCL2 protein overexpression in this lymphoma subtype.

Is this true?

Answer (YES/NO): NO